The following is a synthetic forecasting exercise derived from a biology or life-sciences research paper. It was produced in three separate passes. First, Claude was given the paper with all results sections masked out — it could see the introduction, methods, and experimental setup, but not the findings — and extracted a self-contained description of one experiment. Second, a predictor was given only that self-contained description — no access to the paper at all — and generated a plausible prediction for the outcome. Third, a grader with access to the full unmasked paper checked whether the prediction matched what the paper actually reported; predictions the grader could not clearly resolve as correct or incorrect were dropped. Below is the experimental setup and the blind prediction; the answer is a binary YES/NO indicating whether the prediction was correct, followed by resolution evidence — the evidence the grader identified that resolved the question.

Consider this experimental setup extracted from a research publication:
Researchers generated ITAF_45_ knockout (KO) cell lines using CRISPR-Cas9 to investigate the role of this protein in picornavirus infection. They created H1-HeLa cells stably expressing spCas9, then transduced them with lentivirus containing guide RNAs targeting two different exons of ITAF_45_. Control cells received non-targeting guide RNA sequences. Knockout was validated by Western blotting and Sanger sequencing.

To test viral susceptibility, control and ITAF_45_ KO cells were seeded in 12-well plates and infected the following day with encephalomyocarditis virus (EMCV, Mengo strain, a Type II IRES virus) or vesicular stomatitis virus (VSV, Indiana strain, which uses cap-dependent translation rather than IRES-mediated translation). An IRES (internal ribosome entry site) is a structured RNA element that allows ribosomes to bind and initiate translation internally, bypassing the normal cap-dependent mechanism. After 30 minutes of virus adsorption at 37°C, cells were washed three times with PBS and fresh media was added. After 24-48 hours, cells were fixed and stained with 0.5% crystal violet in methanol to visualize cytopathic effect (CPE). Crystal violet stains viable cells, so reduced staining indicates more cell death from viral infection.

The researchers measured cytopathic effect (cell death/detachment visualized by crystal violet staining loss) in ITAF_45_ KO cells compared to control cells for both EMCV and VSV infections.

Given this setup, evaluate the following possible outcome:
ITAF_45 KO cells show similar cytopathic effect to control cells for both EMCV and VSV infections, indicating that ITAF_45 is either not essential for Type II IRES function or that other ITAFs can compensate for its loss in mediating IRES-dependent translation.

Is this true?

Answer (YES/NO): NO